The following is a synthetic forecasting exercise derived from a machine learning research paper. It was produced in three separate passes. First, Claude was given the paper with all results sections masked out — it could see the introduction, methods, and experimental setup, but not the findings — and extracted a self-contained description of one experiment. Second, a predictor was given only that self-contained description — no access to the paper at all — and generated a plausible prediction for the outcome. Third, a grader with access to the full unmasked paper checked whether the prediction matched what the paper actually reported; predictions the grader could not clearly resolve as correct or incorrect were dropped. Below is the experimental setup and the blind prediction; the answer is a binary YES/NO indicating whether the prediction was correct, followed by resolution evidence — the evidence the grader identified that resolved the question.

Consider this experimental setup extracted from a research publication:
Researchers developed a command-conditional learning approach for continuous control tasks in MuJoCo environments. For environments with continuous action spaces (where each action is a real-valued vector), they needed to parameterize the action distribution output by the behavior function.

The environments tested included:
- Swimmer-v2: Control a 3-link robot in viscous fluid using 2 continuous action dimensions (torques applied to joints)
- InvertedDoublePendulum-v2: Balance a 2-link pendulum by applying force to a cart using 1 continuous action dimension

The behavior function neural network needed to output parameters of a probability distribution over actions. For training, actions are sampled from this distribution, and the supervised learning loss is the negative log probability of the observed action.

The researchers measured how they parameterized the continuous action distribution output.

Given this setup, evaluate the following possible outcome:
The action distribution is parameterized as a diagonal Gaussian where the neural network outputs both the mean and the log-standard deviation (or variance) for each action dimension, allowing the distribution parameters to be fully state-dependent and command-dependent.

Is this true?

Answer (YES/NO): YES